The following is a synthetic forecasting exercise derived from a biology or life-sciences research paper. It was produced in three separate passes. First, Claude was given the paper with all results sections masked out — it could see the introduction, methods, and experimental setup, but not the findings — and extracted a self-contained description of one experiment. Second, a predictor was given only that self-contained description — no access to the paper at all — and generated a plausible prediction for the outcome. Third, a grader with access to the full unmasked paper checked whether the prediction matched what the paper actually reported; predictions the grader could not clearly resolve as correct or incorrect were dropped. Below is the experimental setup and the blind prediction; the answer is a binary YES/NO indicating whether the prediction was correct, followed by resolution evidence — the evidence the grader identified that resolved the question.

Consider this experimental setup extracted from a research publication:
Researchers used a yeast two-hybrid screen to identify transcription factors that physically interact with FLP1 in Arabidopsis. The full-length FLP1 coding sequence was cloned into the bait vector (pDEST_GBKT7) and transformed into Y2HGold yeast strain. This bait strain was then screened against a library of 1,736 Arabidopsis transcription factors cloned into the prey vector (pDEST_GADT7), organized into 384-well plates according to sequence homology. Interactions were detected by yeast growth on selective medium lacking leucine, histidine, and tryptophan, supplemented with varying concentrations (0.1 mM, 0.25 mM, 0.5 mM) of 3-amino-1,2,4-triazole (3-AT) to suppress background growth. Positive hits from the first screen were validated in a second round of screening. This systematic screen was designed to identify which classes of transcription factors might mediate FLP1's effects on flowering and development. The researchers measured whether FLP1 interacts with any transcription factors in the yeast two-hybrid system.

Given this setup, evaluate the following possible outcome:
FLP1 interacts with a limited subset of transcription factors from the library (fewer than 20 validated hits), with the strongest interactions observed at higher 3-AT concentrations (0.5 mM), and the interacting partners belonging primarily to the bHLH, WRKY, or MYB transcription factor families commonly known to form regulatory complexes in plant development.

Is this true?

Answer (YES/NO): NO